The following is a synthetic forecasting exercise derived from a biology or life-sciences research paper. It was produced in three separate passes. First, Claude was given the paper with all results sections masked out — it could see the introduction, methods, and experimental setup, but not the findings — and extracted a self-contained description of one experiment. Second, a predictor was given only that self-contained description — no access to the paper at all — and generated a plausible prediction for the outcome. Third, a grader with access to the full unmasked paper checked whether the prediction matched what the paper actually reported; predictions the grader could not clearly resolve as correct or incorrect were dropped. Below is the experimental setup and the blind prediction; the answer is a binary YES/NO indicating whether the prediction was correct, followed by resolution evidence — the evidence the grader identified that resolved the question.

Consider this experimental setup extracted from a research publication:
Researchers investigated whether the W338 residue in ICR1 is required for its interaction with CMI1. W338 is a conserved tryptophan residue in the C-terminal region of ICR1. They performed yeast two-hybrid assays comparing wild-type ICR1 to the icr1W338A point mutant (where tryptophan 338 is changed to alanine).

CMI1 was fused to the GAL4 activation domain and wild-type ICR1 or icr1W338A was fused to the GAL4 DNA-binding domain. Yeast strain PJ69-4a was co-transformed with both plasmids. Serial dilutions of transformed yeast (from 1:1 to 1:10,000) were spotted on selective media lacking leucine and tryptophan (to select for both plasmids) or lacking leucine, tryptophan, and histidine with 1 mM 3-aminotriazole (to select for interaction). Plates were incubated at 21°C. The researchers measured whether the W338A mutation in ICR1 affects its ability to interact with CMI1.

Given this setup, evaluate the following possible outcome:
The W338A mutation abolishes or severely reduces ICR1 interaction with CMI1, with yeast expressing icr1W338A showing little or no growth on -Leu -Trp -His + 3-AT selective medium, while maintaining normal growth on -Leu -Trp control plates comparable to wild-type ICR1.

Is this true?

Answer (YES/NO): YES